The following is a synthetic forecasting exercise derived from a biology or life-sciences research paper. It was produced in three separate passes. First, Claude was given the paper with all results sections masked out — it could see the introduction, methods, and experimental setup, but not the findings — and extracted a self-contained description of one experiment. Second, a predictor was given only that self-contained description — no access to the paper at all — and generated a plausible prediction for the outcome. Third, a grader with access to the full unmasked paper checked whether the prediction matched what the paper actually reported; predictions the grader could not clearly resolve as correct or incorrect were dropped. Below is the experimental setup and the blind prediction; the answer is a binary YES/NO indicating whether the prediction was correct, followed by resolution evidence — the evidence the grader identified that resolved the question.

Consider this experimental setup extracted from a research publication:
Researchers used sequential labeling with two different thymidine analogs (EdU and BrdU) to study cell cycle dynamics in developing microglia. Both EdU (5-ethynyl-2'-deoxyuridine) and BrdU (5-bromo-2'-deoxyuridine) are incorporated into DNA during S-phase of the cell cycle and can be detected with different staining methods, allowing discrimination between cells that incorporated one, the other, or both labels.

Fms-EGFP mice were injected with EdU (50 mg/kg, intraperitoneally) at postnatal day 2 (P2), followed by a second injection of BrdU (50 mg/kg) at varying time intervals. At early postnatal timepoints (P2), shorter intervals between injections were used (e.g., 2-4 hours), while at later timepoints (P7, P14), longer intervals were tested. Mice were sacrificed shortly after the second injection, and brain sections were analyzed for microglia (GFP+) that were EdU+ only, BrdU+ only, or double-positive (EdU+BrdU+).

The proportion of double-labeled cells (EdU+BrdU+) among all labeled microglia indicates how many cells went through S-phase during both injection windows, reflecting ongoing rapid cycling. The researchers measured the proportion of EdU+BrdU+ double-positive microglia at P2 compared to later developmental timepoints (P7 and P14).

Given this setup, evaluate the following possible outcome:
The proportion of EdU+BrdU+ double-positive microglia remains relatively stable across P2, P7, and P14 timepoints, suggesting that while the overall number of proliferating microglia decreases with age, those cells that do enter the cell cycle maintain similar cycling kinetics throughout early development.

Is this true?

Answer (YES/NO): NO